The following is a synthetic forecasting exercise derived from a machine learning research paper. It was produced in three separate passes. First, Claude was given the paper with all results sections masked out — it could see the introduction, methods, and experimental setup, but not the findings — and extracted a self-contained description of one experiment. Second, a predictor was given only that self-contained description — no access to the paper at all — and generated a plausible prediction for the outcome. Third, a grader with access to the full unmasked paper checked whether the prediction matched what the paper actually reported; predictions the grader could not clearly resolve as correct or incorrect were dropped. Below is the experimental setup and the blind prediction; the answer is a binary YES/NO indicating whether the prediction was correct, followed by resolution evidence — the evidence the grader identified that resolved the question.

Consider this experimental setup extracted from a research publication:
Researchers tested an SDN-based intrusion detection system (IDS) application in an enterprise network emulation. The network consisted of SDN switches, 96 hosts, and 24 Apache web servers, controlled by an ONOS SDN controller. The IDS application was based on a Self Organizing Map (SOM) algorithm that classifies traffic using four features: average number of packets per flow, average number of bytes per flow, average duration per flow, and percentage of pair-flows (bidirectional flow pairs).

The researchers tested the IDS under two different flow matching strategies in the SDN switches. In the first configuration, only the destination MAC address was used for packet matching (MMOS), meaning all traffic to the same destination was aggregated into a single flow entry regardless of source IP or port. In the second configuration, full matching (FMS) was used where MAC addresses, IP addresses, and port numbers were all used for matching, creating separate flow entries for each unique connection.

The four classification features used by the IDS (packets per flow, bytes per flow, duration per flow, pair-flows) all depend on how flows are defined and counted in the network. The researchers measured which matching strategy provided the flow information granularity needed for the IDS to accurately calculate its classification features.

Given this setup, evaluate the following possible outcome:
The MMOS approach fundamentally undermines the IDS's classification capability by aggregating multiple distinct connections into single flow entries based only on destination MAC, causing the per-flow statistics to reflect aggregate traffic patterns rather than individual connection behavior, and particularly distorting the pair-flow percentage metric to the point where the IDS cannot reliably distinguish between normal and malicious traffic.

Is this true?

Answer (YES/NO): NO